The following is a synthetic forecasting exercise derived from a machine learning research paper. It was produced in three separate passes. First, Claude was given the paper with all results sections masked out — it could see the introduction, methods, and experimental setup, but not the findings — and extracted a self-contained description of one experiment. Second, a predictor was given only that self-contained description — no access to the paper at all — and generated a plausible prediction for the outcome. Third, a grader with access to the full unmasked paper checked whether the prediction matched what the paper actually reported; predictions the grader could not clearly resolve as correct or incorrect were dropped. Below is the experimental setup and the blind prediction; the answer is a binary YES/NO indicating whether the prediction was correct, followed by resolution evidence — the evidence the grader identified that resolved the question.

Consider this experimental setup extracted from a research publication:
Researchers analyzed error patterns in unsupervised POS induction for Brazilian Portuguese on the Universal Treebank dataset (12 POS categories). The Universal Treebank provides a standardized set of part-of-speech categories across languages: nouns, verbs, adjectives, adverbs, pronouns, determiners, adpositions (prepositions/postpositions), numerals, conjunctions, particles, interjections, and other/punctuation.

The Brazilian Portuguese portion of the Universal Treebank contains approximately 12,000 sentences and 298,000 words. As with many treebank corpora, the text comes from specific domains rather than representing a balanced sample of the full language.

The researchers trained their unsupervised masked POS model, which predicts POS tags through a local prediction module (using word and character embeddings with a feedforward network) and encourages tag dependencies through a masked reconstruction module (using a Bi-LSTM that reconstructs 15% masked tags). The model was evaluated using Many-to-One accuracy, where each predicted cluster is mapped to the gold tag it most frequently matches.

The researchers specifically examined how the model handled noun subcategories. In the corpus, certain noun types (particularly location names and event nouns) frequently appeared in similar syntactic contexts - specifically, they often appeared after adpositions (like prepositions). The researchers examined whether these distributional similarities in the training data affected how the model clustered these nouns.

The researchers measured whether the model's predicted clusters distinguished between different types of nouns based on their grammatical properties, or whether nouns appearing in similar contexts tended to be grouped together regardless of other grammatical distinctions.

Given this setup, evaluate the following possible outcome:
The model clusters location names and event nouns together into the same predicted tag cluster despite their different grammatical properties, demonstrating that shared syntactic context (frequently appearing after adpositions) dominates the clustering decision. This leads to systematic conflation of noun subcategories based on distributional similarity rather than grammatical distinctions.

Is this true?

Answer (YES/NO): YES